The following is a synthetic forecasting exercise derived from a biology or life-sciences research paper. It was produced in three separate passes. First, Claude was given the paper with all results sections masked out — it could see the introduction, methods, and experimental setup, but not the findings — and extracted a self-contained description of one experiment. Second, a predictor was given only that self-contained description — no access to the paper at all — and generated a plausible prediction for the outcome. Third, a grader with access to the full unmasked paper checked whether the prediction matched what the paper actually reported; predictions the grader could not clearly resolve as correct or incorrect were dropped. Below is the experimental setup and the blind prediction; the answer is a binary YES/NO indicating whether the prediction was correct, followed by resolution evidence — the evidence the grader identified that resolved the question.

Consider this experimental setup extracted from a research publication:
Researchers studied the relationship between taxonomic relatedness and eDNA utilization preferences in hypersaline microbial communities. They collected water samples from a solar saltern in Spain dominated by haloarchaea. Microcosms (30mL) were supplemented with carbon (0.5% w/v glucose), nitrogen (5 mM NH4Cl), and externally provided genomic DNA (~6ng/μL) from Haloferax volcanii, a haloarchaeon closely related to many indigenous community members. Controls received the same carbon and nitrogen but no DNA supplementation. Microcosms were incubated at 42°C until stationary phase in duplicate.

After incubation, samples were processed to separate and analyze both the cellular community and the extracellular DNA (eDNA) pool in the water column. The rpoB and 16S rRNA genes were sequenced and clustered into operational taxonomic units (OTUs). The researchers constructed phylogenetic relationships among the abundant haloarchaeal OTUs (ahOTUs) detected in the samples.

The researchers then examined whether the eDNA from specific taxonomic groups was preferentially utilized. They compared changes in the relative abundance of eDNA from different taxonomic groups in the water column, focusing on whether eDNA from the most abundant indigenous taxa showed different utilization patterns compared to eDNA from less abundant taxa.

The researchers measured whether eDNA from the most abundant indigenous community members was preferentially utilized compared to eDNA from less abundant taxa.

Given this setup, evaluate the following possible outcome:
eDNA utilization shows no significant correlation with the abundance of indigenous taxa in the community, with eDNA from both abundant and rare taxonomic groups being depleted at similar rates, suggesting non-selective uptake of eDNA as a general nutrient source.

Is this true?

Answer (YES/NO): NO